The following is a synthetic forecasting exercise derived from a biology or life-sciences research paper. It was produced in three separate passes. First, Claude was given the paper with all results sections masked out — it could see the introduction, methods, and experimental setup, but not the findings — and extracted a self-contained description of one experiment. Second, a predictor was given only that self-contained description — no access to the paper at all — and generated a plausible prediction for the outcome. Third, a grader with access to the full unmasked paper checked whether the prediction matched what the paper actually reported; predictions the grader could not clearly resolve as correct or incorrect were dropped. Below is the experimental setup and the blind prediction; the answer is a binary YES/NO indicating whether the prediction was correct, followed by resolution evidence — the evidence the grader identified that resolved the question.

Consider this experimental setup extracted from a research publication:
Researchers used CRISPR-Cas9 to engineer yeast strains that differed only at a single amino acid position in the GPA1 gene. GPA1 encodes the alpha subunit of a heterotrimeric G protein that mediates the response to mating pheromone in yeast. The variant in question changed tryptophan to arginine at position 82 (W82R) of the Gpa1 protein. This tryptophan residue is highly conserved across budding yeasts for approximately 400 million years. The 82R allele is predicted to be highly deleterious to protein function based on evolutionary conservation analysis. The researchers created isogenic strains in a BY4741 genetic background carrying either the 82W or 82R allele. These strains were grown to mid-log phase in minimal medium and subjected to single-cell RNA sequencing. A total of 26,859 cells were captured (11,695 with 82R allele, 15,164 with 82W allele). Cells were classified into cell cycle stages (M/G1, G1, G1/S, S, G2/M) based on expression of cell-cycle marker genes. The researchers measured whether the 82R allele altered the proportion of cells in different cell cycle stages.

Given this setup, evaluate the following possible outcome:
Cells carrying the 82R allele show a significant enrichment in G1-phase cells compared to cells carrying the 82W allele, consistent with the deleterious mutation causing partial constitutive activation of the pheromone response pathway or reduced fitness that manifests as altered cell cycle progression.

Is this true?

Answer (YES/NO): YES